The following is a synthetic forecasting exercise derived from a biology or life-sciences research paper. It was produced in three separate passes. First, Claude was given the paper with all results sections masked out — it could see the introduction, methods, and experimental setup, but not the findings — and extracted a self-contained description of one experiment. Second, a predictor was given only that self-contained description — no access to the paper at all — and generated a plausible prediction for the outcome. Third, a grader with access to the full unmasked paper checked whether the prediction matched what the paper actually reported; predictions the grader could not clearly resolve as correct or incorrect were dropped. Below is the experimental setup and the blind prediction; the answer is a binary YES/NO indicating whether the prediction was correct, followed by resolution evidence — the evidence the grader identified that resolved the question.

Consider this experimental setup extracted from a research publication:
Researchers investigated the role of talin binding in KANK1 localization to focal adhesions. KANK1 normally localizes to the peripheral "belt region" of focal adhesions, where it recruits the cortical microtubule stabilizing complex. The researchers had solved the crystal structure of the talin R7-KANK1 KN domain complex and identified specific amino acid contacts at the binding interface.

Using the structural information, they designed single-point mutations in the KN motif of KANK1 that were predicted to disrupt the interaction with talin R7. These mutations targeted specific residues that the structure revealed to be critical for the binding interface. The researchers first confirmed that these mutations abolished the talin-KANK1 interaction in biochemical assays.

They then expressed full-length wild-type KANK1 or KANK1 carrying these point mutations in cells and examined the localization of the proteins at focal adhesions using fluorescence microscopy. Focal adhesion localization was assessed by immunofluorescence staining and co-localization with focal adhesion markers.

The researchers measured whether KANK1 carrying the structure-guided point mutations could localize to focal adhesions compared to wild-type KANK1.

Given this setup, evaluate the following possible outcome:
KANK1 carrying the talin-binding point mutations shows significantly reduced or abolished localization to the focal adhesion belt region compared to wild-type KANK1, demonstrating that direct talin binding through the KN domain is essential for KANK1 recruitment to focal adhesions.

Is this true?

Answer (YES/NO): YES